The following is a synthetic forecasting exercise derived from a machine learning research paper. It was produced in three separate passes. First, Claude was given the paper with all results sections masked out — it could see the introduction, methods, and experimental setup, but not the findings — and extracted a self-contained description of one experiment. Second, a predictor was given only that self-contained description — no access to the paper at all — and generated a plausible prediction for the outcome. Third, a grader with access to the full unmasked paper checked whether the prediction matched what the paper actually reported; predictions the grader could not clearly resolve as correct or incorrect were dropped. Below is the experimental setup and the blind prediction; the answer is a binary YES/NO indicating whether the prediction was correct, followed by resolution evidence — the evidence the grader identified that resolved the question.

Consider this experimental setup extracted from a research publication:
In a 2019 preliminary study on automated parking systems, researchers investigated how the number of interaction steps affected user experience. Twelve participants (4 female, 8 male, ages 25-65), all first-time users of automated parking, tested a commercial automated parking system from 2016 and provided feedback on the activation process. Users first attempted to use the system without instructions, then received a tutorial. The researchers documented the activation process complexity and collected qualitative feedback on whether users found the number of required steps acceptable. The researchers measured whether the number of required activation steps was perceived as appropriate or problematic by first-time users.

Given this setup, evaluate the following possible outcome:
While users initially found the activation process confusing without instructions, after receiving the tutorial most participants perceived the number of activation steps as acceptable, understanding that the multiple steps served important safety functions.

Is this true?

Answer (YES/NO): NO